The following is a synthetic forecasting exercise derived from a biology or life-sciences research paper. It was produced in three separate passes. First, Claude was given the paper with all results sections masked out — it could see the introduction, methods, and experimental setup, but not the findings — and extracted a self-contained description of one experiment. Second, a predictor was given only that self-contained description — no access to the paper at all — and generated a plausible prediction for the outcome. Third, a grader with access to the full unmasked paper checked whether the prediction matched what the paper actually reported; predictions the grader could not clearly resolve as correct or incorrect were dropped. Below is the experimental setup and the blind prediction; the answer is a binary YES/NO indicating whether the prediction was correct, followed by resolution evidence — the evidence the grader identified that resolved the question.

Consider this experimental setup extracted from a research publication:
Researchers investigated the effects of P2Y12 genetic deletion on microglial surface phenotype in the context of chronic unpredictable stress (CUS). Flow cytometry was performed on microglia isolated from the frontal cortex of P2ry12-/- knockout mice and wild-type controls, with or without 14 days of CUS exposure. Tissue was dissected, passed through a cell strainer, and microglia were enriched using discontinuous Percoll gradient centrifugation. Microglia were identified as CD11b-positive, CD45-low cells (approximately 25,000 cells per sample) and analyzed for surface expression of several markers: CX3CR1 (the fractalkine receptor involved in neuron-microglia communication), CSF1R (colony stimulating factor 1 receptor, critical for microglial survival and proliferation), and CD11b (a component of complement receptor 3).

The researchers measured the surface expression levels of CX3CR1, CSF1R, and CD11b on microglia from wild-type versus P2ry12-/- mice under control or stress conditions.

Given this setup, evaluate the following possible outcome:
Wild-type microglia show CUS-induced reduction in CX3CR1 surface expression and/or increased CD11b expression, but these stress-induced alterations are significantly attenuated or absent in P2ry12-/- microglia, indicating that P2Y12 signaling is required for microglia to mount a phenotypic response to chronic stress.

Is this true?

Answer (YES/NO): NO